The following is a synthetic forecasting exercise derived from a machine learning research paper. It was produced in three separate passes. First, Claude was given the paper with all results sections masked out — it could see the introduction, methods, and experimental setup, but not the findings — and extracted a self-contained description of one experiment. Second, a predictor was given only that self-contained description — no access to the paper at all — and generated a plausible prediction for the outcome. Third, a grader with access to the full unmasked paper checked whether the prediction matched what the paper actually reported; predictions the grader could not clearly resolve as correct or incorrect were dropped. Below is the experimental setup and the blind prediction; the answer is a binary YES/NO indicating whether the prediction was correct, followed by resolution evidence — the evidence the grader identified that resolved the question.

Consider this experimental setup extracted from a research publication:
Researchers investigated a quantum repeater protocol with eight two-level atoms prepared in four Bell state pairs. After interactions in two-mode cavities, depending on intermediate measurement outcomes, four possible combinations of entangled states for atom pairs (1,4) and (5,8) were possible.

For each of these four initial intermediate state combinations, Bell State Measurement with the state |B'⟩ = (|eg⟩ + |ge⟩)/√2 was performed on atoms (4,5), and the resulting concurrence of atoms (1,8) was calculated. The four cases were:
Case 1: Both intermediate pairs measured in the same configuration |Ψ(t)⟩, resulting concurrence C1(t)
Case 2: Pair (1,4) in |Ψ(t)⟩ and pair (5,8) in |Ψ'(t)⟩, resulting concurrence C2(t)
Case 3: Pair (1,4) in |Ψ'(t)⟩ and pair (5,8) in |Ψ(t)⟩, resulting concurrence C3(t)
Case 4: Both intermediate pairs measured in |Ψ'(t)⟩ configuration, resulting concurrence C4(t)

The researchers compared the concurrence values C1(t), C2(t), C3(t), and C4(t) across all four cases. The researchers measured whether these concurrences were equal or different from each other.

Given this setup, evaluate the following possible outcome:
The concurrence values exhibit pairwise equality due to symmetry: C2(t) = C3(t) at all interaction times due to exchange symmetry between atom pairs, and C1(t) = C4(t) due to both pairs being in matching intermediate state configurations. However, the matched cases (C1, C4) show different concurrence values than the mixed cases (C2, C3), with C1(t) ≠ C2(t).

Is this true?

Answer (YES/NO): NO